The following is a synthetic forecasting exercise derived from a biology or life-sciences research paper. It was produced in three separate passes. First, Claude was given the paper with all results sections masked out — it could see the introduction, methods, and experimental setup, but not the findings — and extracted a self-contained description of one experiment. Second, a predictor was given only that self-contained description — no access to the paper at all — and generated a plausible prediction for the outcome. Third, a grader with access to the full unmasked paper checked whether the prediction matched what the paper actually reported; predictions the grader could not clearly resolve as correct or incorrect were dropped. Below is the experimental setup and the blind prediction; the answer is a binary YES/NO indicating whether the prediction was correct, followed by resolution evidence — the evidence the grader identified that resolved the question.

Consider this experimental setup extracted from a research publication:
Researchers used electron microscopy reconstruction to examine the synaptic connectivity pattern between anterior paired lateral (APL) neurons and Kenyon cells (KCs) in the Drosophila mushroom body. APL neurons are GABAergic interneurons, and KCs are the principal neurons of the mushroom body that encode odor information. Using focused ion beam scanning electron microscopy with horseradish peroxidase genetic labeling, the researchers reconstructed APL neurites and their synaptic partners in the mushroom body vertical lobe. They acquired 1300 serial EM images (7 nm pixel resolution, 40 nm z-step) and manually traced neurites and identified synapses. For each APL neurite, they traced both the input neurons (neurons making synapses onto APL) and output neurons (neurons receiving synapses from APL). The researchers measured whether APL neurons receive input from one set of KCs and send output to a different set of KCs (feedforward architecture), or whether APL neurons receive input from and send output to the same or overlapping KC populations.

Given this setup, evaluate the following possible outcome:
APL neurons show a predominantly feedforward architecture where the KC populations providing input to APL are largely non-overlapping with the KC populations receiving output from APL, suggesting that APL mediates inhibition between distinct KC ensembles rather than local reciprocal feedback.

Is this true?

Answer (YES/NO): NO